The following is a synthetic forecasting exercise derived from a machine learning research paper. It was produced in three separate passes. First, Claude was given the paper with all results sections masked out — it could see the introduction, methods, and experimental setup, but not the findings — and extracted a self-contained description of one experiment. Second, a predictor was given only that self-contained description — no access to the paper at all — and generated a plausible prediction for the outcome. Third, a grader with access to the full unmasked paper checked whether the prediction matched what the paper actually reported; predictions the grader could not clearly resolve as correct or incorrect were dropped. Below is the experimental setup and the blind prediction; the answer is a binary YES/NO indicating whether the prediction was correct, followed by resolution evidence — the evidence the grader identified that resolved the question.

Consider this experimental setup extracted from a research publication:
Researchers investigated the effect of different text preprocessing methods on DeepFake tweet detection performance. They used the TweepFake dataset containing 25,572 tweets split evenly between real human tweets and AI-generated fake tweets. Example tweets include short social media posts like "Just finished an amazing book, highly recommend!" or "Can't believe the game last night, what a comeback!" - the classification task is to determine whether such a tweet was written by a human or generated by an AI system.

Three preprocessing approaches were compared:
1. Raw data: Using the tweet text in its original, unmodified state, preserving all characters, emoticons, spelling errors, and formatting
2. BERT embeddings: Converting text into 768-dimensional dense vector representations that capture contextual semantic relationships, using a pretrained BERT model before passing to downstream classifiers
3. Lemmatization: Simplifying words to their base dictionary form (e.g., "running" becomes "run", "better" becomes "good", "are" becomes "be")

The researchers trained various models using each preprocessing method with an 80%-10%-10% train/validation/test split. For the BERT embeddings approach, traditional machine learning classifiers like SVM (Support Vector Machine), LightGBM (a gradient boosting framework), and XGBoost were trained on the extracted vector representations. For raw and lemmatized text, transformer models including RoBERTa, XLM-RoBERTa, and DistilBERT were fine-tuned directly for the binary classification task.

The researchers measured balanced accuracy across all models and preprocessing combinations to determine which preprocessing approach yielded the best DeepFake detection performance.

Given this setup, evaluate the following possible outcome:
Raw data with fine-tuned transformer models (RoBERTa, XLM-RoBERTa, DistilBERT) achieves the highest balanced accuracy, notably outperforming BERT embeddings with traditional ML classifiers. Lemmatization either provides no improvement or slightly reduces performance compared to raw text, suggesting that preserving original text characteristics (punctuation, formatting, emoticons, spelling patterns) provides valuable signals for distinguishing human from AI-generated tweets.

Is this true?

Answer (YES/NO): YES